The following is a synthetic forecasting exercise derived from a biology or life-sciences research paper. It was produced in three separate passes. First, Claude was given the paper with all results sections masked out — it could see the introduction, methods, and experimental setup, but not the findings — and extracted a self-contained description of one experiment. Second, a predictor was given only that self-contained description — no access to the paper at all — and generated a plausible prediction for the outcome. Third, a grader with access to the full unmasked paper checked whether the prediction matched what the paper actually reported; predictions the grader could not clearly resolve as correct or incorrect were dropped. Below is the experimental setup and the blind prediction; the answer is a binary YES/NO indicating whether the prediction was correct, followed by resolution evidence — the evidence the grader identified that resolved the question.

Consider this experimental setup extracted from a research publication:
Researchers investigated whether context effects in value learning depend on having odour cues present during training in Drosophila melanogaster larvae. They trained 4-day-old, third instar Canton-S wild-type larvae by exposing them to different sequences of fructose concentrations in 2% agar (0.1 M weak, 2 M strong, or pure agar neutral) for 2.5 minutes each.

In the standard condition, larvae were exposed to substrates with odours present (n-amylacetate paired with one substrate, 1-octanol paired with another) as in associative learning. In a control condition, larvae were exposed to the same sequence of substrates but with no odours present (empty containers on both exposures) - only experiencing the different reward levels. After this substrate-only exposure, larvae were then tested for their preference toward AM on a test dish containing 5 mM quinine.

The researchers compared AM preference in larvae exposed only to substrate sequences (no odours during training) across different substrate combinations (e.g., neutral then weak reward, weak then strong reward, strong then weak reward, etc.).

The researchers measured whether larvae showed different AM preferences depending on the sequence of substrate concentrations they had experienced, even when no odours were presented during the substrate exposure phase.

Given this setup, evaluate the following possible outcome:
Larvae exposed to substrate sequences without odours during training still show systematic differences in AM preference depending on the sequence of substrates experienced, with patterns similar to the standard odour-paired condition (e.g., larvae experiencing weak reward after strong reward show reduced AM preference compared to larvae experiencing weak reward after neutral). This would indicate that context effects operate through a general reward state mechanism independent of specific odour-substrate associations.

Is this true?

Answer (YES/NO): NO